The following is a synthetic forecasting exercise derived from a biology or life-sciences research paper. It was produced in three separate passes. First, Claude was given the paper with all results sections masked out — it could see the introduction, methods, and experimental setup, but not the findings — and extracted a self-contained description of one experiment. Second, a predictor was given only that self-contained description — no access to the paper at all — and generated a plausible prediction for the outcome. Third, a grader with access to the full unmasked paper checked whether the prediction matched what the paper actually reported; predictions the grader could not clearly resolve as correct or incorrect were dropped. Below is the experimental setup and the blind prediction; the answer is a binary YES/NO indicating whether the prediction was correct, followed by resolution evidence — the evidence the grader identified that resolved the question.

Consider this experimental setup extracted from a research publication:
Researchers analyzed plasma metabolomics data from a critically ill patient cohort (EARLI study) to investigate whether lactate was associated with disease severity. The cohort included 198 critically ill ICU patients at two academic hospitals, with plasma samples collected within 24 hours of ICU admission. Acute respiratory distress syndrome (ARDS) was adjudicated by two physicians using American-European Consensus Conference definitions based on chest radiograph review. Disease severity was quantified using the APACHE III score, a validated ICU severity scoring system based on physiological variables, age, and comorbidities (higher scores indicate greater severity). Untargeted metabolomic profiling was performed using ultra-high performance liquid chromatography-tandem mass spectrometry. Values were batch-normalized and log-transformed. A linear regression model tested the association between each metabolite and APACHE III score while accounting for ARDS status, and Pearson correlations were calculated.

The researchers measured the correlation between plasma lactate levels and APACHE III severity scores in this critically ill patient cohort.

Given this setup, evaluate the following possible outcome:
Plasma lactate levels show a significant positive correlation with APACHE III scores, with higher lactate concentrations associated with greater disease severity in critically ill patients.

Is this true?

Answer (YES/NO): NO